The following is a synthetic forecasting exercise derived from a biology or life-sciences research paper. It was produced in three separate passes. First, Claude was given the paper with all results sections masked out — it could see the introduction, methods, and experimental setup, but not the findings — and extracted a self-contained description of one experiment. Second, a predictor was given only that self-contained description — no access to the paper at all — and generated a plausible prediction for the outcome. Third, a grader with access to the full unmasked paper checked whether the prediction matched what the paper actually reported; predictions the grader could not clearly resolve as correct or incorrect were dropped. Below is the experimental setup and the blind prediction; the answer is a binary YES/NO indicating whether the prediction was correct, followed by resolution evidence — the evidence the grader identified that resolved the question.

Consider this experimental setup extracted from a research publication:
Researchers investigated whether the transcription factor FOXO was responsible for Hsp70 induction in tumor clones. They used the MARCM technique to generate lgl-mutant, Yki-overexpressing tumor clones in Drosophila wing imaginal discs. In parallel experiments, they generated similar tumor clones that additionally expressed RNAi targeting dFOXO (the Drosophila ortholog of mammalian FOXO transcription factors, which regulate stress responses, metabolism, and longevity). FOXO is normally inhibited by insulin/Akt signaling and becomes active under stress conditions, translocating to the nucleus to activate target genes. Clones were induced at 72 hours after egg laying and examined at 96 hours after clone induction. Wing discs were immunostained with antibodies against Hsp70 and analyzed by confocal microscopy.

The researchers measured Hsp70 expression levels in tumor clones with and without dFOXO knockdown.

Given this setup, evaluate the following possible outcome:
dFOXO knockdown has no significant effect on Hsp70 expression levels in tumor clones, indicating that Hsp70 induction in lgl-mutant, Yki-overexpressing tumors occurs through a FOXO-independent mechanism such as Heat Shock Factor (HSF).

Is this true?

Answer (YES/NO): NO